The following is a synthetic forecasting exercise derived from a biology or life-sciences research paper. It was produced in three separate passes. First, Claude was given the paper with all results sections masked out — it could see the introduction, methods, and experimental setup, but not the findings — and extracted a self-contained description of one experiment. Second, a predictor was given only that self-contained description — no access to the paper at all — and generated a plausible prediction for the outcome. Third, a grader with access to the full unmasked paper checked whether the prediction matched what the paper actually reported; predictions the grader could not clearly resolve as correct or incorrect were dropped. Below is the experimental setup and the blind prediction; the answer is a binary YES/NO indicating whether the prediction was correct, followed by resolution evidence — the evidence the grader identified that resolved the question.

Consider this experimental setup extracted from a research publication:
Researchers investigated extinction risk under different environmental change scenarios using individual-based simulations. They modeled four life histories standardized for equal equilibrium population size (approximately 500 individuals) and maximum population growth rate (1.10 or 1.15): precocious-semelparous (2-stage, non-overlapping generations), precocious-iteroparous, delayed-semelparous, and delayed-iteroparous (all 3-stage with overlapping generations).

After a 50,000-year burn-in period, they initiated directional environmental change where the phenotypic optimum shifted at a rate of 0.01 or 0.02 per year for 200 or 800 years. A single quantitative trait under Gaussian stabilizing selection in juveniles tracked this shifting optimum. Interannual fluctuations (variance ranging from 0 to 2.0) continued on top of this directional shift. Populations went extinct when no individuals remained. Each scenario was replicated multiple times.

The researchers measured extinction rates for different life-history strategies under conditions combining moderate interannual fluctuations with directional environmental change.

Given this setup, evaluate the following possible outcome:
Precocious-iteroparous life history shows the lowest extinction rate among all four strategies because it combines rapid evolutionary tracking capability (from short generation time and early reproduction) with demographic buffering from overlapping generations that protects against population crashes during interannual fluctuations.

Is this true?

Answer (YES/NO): NO